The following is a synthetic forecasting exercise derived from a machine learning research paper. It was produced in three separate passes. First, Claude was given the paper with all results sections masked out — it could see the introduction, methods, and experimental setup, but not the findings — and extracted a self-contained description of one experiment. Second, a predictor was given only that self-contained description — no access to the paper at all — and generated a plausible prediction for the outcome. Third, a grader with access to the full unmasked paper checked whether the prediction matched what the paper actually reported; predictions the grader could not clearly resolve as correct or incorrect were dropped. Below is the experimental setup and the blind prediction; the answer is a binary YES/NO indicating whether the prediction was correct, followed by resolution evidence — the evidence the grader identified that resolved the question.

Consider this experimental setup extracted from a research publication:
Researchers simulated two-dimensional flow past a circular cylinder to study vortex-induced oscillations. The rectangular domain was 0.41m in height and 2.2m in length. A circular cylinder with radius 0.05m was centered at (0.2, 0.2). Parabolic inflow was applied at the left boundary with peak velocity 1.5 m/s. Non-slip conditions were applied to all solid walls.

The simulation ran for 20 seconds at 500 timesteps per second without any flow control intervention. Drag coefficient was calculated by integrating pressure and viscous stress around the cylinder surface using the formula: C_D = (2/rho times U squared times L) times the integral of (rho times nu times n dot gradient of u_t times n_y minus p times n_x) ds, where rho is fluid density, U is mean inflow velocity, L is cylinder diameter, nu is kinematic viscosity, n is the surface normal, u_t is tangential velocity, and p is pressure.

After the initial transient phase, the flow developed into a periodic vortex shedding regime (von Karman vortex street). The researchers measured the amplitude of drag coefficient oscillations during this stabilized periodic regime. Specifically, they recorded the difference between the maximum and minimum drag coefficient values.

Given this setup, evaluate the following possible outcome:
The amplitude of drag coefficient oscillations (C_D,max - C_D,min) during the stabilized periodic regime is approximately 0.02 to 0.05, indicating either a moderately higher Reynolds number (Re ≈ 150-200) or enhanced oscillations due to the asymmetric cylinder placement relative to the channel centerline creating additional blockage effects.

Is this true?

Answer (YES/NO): NO